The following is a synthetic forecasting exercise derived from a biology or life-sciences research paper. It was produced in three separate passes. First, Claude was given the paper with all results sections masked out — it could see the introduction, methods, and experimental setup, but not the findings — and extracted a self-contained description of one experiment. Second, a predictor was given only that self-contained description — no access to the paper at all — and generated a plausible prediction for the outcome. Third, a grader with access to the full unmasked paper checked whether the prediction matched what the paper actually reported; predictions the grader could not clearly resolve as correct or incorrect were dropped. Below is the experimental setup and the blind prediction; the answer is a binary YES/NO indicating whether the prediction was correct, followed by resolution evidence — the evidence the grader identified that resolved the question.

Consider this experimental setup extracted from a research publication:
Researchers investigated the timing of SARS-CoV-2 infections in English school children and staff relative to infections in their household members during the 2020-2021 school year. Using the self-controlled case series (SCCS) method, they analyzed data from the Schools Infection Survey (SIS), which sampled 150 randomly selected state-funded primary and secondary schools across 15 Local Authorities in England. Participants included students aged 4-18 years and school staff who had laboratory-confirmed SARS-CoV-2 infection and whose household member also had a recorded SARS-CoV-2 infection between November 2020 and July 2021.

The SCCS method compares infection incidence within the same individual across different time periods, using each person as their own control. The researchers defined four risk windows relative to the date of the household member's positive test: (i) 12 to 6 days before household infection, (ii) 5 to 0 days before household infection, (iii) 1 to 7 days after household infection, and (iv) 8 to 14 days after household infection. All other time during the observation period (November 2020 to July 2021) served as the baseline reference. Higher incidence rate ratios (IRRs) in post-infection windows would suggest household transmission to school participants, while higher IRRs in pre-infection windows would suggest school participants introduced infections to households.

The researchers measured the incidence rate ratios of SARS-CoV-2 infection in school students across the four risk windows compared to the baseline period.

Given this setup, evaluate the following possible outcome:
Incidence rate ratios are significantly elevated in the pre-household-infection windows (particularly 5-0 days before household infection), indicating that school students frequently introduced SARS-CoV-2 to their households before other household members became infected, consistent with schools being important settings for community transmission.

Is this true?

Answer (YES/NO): NO